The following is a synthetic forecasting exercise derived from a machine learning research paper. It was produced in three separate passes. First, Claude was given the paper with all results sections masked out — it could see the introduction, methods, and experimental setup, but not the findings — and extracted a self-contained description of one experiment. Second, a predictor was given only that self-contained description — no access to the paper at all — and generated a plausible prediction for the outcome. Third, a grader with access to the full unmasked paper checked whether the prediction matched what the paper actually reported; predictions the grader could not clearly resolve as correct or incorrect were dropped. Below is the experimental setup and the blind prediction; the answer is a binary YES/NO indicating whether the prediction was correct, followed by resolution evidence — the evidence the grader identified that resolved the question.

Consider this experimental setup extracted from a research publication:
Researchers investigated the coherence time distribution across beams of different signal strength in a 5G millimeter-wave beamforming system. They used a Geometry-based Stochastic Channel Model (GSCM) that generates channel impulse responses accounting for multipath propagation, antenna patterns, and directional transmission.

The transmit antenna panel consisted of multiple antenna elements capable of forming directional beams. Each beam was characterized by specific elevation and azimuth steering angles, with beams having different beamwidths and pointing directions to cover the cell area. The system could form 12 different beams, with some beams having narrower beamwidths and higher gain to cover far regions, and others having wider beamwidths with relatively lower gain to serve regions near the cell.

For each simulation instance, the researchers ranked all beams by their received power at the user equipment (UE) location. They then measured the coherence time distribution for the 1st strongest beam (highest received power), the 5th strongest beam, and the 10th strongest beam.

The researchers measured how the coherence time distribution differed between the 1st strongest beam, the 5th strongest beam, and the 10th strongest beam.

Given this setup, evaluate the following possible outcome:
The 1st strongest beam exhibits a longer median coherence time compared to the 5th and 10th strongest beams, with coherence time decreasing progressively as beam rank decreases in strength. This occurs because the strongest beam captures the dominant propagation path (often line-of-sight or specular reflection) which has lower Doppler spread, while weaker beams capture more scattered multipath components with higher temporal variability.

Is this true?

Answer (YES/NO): NO